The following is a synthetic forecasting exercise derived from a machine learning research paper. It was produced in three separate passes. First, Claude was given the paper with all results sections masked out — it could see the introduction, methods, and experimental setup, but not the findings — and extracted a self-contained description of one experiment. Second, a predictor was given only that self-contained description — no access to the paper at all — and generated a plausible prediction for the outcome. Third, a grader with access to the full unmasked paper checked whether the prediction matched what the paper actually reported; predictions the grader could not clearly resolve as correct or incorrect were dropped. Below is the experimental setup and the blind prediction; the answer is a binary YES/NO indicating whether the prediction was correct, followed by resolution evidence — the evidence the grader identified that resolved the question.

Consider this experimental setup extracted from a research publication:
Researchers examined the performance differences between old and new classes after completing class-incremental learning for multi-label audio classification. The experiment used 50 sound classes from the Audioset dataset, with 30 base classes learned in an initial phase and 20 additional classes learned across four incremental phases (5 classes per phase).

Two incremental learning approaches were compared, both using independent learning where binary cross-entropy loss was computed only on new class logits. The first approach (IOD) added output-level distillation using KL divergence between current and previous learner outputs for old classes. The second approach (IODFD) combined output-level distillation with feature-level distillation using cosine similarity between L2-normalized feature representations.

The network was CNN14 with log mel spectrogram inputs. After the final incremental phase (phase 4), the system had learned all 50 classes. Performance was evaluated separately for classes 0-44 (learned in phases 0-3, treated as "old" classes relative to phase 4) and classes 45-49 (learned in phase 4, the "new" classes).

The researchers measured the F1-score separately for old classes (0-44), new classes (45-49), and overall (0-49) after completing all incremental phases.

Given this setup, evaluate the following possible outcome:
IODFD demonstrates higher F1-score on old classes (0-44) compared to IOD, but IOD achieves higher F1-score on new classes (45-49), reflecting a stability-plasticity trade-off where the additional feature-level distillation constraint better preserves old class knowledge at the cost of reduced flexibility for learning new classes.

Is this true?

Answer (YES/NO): NO